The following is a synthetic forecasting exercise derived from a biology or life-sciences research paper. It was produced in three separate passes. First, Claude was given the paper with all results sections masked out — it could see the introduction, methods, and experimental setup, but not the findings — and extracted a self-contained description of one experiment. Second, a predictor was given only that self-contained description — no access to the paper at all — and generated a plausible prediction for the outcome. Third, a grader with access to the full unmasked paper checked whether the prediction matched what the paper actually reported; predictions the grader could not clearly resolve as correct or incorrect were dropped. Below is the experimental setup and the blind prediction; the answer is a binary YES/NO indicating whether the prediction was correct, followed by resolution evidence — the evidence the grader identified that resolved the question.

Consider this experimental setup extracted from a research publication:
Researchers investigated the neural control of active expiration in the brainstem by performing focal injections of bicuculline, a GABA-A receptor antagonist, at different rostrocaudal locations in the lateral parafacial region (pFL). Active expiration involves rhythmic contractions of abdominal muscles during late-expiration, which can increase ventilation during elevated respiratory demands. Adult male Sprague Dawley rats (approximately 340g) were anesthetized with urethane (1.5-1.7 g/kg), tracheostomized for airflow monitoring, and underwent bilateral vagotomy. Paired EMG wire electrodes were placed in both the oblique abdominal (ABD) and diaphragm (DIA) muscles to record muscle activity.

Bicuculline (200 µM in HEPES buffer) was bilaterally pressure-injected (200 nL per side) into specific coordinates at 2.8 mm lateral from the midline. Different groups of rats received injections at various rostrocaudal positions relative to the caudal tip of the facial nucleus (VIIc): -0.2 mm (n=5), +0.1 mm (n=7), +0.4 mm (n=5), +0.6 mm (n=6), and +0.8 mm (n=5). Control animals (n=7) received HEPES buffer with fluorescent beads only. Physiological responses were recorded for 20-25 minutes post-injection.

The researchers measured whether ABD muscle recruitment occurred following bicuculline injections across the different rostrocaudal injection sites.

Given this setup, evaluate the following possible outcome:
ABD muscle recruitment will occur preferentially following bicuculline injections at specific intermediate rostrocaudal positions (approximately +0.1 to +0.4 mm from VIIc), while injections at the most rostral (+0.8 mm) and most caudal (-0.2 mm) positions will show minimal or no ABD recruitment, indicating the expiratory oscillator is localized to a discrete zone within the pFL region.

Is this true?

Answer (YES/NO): NO